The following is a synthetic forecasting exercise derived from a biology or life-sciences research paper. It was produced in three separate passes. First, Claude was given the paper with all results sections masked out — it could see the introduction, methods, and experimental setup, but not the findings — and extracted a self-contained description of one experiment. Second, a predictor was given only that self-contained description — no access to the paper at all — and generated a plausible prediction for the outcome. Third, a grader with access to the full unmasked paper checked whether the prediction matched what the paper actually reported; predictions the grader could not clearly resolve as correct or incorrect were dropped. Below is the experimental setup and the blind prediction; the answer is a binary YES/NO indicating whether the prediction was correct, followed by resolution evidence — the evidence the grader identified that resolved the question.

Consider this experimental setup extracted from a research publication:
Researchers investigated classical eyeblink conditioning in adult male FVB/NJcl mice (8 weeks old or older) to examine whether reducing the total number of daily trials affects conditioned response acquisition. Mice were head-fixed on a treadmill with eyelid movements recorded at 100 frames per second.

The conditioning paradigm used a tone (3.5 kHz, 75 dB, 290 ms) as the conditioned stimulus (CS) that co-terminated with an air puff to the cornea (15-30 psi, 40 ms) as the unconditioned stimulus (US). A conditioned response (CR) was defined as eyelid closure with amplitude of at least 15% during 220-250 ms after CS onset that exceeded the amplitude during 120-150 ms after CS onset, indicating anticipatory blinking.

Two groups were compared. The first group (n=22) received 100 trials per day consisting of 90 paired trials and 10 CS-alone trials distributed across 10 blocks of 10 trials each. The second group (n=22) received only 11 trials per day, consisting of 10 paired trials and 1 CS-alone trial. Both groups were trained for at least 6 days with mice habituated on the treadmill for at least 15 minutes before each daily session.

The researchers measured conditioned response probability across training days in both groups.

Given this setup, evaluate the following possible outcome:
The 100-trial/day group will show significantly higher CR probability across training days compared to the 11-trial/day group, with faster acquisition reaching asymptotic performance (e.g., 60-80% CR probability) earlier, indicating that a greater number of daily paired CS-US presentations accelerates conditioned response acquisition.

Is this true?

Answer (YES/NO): NO